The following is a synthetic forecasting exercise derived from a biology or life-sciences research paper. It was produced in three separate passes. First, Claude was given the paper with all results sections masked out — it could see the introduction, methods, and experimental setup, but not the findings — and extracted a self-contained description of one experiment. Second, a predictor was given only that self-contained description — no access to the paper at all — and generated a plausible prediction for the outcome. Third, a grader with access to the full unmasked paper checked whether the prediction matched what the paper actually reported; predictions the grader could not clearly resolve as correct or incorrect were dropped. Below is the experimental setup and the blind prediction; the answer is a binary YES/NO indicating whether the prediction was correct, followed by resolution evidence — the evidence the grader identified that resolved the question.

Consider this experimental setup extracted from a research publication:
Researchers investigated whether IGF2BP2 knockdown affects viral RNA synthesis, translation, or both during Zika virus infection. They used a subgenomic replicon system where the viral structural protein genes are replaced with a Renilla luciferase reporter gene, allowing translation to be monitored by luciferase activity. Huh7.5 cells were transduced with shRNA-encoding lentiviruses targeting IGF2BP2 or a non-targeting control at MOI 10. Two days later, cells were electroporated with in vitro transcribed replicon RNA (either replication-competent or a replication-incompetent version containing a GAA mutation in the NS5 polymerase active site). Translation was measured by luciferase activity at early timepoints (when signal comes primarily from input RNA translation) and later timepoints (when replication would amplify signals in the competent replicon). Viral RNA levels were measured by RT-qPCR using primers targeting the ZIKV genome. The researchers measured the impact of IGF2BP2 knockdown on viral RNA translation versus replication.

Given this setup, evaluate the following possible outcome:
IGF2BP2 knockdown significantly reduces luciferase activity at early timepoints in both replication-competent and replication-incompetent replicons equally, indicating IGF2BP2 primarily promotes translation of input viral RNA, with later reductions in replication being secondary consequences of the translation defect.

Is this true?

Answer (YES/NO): NO